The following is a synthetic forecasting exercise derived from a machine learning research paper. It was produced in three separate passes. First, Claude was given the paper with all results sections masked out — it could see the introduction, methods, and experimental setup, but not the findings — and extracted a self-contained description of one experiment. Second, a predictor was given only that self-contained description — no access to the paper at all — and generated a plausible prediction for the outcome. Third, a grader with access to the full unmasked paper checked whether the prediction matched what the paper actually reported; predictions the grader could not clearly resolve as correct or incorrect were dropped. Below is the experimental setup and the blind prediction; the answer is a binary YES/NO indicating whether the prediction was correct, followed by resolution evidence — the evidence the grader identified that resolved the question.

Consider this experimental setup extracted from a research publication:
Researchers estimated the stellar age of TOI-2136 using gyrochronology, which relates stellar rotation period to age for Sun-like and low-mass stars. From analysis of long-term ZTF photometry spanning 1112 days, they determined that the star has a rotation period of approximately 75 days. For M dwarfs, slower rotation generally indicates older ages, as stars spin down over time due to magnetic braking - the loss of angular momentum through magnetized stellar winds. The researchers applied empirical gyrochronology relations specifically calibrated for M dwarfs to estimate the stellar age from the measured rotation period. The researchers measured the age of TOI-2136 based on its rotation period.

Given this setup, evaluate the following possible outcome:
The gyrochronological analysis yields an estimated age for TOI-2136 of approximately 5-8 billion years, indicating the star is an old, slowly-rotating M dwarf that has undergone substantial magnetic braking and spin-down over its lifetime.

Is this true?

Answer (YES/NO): NO